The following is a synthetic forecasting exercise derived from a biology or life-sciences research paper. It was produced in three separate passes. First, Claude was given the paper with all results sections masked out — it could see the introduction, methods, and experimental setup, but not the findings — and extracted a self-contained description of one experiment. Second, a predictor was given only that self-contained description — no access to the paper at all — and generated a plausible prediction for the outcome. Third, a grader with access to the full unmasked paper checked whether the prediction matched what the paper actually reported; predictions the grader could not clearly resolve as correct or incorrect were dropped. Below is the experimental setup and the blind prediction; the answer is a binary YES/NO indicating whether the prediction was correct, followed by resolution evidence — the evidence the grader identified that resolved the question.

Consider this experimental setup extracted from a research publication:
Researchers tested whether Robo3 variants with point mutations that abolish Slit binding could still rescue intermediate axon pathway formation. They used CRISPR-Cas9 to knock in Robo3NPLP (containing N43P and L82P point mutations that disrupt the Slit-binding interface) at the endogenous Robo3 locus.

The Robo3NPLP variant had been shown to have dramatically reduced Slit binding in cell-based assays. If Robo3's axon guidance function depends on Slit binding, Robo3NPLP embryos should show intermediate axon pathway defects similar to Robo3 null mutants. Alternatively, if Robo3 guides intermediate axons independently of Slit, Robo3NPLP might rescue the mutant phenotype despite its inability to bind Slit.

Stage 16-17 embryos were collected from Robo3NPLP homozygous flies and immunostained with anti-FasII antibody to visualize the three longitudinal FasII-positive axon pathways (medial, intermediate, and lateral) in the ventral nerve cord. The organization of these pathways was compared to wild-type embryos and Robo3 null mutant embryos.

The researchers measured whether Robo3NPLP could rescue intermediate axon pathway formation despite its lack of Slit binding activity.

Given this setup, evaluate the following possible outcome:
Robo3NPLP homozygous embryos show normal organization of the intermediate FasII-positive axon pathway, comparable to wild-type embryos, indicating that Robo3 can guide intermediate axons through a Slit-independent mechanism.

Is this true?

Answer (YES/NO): YES